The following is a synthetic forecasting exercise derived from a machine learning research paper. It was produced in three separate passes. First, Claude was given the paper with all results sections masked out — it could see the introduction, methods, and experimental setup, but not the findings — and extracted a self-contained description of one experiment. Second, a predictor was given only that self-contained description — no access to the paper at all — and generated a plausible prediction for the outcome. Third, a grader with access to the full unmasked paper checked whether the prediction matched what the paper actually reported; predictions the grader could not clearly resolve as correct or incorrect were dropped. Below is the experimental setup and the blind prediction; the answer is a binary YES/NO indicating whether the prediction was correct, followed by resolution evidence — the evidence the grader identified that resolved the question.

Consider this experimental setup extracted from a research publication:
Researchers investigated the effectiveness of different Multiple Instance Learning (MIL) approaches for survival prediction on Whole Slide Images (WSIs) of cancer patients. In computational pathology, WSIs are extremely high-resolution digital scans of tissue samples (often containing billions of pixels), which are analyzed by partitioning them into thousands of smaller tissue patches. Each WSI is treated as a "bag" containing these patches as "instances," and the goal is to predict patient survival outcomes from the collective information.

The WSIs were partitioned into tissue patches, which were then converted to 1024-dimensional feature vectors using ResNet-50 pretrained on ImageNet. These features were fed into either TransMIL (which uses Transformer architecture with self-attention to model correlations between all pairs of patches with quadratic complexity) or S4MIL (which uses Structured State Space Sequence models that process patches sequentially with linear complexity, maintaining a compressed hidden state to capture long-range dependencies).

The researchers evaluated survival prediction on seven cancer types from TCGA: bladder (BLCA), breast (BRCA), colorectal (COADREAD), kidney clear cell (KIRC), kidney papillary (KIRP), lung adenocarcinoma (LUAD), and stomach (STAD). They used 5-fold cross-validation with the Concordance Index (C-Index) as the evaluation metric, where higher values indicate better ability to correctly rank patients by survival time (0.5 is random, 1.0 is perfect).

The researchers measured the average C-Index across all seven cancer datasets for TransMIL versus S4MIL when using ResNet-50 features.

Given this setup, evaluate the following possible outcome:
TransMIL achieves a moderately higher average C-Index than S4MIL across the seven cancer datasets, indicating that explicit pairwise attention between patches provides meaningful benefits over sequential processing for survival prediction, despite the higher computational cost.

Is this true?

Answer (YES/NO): YES